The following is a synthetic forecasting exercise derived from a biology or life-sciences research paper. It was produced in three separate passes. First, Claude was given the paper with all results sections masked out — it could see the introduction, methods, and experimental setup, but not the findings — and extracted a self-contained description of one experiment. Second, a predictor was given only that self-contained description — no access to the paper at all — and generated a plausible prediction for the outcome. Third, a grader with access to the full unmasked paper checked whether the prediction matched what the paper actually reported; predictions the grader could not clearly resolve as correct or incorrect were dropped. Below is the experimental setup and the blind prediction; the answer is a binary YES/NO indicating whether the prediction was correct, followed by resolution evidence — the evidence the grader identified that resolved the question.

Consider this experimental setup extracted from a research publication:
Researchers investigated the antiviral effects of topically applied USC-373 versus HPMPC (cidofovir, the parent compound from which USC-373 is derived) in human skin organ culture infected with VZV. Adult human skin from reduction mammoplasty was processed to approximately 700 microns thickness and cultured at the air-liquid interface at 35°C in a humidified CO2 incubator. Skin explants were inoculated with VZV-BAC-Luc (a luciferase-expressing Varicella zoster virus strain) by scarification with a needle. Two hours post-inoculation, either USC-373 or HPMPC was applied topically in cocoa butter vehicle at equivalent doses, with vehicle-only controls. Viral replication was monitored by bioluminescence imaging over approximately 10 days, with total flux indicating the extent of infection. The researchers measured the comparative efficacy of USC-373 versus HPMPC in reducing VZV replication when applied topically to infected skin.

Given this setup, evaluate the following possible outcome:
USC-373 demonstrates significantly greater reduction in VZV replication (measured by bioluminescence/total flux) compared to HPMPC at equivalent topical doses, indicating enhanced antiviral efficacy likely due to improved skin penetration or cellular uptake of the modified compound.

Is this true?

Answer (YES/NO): NO